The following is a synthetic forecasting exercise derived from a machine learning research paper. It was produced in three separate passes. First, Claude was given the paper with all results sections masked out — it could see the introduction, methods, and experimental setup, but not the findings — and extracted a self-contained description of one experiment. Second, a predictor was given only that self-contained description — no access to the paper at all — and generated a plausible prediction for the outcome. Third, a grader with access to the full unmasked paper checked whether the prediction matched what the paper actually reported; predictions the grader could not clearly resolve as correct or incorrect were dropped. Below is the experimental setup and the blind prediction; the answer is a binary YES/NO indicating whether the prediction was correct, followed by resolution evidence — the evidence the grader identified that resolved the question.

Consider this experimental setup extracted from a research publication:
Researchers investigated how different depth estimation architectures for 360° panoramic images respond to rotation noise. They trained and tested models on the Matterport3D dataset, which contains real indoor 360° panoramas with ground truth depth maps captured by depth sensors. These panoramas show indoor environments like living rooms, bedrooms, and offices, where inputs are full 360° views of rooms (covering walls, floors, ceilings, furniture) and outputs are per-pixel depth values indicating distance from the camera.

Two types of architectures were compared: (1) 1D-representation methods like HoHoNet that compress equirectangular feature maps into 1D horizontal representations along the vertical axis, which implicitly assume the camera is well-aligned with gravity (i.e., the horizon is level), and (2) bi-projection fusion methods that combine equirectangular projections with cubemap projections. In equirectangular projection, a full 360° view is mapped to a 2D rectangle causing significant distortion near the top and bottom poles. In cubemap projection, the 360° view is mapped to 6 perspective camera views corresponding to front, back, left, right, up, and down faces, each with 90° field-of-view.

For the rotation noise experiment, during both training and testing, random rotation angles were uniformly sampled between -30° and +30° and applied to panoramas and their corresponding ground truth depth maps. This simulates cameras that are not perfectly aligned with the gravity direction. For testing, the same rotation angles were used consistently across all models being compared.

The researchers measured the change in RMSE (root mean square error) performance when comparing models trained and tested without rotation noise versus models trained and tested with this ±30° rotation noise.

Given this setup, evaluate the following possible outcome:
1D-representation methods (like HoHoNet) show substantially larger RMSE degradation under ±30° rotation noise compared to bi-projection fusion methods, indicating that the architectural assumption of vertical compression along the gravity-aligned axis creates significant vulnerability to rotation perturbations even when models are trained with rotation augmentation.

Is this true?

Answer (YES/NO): YES